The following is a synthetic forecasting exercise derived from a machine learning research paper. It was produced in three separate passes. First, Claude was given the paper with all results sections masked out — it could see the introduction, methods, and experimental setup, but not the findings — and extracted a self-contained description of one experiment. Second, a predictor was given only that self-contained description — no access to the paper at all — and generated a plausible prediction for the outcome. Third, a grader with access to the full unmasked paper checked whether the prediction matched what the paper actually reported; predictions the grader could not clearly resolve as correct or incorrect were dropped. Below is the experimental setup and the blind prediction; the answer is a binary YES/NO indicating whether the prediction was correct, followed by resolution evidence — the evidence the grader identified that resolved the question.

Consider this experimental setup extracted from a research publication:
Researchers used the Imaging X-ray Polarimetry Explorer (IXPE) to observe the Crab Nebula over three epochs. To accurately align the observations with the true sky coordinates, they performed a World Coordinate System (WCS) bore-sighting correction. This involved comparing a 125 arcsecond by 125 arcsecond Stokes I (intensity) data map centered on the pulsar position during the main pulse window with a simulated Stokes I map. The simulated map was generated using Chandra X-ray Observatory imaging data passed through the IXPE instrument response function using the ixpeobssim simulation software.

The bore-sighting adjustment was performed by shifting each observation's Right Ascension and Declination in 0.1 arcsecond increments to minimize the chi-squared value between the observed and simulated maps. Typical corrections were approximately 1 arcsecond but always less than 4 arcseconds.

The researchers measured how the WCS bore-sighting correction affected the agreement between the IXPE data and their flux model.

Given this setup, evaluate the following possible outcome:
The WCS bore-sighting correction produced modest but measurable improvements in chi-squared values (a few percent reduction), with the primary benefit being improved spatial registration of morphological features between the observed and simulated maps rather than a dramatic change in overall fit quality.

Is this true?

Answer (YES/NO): NO